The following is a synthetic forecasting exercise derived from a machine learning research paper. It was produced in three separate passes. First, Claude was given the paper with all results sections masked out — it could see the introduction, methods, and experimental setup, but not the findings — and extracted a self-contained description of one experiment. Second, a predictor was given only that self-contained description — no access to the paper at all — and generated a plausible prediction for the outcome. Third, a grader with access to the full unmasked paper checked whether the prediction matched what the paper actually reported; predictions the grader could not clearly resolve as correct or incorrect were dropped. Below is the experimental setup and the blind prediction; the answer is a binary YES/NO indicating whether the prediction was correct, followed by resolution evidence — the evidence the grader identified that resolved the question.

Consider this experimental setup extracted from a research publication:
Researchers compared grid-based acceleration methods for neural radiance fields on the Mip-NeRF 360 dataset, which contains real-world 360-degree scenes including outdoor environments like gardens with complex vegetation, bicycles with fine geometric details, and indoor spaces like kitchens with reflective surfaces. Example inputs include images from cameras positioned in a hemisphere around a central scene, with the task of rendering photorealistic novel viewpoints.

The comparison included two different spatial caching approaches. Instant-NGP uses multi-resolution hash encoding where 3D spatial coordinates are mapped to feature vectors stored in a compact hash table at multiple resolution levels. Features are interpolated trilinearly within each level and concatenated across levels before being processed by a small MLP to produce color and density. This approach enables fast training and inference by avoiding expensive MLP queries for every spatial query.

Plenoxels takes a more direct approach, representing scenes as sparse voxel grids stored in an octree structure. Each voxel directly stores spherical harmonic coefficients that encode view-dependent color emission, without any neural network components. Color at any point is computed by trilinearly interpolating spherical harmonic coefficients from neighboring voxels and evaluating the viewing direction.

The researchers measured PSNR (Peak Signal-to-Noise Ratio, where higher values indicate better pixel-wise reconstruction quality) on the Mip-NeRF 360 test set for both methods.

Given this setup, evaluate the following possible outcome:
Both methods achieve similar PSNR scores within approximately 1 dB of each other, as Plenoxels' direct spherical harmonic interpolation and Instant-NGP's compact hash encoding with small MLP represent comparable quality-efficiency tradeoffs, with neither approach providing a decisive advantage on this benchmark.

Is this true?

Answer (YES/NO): NO